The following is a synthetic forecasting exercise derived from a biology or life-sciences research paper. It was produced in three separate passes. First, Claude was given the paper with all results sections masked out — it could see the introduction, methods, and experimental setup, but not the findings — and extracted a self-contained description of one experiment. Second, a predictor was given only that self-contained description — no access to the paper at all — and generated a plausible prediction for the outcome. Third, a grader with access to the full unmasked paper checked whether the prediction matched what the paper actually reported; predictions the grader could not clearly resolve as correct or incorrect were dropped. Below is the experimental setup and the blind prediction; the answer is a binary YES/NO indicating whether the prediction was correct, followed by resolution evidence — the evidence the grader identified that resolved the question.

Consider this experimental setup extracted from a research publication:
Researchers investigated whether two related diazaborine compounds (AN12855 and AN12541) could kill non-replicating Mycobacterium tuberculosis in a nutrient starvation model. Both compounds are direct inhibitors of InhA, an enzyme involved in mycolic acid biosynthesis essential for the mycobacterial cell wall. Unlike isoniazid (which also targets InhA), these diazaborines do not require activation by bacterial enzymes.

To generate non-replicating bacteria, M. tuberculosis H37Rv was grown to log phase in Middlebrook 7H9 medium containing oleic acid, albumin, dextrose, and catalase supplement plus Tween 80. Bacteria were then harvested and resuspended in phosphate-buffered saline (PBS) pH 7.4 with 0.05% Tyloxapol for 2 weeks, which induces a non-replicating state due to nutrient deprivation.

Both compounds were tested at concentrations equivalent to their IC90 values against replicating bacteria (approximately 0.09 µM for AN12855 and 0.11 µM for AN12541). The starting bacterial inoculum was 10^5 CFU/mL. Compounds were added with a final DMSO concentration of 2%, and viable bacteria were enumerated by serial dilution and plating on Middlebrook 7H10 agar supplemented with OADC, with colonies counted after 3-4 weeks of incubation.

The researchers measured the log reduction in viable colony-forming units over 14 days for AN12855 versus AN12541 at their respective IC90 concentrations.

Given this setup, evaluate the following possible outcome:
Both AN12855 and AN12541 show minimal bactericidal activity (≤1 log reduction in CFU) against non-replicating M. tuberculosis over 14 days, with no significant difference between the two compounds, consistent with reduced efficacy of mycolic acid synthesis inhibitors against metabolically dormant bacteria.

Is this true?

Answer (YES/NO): NO